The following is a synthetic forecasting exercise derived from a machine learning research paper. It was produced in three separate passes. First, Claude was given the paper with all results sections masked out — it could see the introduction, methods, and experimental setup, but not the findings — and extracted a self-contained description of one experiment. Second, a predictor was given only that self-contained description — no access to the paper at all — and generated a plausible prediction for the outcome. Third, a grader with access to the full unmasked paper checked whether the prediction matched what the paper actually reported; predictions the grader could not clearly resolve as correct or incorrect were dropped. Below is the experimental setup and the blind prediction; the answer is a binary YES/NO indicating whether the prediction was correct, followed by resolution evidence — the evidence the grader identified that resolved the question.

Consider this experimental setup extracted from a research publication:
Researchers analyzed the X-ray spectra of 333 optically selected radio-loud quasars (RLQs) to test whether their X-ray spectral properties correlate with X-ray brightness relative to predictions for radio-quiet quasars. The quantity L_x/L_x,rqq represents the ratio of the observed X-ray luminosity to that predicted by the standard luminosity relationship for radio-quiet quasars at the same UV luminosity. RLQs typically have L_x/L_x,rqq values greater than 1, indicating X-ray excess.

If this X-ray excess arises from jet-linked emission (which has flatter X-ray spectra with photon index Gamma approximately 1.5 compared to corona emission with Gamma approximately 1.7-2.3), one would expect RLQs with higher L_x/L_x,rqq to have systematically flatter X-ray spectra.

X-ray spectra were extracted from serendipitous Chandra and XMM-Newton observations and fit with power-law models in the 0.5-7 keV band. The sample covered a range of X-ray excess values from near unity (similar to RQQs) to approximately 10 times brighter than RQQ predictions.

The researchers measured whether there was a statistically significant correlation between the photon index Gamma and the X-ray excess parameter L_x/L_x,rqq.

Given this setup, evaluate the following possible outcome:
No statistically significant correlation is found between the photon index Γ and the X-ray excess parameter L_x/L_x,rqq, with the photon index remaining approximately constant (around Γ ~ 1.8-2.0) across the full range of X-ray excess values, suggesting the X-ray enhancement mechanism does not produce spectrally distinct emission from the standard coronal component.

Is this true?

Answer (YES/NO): YES